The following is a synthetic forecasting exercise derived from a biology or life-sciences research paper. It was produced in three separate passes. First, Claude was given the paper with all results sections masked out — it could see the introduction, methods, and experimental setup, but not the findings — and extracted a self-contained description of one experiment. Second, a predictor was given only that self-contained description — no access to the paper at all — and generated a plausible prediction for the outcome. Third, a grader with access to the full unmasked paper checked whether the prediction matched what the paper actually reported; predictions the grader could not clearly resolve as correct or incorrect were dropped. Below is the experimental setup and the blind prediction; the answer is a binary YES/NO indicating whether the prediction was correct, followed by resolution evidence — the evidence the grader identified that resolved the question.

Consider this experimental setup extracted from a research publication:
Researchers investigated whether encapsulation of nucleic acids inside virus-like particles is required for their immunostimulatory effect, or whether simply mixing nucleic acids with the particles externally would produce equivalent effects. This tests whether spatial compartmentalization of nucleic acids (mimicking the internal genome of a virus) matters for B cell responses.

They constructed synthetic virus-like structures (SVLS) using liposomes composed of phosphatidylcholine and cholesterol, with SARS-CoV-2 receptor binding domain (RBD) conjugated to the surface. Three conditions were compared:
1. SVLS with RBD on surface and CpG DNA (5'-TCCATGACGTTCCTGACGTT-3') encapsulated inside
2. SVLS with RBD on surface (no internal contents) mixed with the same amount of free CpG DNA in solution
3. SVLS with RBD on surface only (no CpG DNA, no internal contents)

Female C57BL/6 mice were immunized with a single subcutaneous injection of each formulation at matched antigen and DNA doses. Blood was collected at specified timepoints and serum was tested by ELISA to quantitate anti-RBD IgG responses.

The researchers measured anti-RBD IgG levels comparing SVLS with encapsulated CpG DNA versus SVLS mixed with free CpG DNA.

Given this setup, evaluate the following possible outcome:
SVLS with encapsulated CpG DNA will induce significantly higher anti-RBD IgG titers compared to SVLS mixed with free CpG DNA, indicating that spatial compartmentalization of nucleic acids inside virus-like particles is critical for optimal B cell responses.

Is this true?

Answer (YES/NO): YES